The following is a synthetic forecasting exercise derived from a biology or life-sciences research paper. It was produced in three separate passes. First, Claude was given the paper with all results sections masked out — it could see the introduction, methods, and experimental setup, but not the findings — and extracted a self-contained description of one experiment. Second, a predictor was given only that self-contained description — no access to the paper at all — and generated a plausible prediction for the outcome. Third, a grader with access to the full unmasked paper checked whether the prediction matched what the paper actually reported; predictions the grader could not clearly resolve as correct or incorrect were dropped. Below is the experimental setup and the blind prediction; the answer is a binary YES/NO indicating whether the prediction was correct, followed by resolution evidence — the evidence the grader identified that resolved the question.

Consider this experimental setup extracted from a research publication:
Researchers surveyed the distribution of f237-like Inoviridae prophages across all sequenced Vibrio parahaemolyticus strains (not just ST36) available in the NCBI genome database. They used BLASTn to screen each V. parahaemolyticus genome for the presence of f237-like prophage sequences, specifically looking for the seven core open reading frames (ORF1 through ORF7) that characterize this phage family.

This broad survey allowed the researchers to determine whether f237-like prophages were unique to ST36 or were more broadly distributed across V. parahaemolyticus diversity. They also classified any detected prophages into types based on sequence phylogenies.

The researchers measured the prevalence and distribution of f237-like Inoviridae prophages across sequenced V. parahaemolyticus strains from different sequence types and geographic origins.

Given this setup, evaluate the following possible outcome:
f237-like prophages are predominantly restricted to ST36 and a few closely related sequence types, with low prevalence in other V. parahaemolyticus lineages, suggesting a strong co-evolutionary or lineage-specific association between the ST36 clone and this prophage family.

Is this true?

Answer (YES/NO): NO